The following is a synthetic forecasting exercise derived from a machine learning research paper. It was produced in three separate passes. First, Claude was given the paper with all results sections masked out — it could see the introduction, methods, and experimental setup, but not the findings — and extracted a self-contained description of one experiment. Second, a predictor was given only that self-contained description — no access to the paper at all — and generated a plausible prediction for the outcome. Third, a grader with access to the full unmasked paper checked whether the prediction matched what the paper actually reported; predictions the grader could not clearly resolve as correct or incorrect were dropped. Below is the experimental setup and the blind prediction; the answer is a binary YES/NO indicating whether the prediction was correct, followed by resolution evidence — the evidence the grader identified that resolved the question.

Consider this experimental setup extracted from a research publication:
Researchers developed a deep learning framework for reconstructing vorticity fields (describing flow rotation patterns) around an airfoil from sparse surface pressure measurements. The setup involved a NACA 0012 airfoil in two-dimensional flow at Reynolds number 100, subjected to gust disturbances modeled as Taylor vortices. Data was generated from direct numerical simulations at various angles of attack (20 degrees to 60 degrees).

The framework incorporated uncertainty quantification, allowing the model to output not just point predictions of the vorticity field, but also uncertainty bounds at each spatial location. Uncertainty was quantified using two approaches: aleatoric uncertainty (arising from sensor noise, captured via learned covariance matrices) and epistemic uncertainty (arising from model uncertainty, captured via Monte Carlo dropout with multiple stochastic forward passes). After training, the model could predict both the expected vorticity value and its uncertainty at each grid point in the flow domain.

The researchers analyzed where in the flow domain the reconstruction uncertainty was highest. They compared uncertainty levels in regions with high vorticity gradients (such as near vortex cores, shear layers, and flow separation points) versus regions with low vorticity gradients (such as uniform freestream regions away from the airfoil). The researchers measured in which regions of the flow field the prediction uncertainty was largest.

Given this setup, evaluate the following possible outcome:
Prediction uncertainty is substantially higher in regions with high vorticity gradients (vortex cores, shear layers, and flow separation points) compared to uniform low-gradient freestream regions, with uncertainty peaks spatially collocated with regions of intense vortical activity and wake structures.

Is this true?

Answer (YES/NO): YES